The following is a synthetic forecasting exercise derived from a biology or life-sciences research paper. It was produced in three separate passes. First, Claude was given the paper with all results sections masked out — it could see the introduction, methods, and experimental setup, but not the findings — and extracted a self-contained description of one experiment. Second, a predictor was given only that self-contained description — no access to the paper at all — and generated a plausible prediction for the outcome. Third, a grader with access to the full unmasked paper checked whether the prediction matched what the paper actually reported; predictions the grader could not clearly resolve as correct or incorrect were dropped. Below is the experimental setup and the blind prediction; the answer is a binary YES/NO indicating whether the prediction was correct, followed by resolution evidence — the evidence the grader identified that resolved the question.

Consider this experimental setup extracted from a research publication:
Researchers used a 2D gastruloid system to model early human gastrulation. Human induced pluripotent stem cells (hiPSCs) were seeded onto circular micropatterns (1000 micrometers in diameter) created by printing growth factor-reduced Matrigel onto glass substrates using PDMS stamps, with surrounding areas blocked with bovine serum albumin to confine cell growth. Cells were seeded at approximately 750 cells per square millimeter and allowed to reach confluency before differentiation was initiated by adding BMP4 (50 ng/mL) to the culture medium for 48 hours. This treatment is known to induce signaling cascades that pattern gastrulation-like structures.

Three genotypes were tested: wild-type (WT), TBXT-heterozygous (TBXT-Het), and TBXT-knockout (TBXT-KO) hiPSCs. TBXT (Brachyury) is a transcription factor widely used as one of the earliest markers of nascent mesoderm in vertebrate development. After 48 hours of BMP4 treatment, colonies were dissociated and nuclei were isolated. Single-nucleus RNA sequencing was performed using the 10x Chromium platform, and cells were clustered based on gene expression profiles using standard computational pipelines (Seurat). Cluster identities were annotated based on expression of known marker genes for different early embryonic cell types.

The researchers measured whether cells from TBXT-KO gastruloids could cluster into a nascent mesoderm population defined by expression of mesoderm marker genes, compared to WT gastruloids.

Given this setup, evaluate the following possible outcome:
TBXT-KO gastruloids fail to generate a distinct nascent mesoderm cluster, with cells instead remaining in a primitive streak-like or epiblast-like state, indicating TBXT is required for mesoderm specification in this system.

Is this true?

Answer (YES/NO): NO